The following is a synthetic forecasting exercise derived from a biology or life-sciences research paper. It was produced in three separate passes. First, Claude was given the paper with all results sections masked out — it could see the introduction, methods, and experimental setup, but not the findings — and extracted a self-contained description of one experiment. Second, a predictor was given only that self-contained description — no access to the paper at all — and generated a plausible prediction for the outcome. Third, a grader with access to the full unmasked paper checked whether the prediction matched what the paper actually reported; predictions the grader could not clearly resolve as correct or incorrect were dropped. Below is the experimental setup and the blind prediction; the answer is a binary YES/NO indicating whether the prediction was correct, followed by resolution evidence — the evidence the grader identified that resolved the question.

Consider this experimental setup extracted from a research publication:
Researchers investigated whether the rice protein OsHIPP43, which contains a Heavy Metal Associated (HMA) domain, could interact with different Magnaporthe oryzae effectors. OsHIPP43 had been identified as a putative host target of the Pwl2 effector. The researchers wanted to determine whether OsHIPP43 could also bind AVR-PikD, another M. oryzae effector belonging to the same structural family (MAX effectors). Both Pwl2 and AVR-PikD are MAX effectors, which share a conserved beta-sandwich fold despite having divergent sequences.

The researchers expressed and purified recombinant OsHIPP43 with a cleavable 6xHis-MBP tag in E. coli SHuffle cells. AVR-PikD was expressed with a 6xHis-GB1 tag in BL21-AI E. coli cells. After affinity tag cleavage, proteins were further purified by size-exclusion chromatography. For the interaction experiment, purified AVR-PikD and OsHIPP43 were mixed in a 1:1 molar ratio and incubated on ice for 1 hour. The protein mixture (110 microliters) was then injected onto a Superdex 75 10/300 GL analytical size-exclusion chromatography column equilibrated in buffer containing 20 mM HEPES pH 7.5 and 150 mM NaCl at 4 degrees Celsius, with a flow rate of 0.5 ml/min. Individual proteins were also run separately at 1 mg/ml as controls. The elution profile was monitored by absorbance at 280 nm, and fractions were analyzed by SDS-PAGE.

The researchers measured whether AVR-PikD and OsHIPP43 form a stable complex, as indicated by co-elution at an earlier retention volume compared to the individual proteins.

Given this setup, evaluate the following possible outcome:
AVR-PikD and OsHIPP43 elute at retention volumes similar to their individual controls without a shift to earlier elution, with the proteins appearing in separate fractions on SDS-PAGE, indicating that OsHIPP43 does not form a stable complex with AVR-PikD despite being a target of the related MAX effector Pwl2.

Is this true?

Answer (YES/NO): YES